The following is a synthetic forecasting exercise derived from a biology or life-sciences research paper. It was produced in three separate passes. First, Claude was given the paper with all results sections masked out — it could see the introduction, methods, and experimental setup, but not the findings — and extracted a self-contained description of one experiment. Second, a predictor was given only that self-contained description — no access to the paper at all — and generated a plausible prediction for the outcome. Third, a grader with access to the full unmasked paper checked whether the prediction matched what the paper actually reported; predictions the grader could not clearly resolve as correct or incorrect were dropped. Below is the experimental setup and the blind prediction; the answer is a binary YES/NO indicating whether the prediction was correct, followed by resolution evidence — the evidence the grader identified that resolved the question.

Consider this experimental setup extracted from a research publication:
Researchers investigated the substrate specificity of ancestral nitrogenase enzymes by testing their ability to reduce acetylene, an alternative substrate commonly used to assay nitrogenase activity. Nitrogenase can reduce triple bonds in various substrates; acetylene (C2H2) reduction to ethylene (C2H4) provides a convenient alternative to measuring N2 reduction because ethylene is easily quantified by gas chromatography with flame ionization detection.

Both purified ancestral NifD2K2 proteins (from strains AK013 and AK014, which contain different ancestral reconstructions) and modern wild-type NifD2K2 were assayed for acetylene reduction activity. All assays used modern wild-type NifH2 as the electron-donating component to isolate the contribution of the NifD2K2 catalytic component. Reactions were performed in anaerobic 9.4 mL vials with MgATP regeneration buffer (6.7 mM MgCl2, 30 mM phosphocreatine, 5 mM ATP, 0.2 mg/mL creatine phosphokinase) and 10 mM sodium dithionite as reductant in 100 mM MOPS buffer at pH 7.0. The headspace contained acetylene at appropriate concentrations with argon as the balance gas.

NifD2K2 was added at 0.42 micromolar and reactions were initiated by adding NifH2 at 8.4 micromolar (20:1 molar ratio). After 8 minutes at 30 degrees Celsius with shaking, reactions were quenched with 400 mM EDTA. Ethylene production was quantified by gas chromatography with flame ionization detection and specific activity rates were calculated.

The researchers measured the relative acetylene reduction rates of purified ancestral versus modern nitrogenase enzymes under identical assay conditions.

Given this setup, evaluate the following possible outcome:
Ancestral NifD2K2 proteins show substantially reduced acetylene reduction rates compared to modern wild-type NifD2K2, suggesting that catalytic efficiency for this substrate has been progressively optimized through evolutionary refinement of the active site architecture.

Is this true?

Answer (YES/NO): NO